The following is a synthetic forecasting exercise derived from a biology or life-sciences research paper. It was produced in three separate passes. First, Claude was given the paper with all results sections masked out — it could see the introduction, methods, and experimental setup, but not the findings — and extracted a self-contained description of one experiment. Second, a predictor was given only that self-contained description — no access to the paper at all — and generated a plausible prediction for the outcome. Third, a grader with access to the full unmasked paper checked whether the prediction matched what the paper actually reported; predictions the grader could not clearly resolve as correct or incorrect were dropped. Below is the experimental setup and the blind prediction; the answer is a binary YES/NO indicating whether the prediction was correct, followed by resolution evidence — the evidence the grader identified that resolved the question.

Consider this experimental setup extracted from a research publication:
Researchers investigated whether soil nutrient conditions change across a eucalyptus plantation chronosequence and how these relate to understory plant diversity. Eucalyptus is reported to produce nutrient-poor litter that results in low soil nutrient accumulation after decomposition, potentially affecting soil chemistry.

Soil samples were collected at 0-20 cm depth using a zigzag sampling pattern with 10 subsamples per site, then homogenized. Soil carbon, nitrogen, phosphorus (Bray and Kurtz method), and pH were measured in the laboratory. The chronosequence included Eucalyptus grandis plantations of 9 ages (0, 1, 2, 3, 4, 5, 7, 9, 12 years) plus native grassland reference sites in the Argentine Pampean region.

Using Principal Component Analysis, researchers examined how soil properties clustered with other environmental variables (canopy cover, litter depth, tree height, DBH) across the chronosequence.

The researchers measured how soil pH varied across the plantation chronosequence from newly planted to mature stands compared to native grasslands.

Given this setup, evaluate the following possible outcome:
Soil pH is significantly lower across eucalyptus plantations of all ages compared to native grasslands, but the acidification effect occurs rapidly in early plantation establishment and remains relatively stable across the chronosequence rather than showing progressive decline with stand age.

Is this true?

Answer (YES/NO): NO